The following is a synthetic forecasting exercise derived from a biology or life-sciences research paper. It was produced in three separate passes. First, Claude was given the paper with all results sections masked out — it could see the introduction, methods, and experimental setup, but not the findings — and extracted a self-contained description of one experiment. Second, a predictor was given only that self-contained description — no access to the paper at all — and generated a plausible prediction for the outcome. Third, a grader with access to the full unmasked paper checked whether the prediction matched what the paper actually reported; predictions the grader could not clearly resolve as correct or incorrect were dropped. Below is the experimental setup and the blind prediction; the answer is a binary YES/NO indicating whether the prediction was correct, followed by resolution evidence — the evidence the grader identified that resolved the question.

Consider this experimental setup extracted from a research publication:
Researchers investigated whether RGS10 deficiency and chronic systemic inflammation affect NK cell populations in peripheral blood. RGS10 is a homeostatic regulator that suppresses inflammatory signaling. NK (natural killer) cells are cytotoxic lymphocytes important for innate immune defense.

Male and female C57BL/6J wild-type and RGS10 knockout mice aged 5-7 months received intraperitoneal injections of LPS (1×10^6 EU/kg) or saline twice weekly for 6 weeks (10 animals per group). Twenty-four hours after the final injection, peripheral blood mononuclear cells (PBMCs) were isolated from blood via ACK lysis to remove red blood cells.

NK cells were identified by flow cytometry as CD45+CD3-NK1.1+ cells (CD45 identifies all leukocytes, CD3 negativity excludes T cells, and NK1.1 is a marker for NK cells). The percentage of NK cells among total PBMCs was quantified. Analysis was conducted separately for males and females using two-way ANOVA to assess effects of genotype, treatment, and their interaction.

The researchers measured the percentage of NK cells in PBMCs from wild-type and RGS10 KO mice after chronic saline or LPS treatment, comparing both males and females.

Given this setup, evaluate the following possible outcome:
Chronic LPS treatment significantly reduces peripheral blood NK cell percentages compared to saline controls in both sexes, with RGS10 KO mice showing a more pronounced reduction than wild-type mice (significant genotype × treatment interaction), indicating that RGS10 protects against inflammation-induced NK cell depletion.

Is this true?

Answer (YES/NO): NO